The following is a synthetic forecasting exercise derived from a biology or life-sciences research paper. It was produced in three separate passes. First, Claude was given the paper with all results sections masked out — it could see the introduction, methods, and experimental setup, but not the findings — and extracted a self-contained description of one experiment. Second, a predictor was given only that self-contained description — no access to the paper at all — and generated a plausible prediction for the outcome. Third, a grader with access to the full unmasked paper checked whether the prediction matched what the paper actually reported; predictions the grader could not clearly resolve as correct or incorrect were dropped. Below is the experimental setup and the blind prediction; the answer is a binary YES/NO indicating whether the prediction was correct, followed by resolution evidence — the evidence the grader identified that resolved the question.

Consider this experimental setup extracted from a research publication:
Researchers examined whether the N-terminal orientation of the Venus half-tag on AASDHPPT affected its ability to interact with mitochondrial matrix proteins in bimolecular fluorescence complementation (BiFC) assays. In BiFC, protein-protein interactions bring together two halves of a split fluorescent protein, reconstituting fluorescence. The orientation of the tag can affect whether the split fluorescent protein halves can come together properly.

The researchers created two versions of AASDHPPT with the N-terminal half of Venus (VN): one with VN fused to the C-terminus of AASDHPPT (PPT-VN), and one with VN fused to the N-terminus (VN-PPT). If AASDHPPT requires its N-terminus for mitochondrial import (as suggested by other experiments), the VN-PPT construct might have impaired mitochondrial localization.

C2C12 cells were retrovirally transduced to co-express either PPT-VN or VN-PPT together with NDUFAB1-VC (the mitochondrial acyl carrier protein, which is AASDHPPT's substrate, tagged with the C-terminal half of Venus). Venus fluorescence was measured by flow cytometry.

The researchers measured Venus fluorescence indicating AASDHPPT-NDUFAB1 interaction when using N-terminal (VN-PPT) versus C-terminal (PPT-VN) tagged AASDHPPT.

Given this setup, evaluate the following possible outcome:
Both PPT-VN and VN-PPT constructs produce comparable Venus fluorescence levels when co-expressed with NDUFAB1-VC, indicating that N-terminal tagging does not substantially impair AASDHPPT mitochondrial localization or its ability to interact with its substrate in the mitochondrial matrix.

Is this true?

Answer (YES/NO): NO